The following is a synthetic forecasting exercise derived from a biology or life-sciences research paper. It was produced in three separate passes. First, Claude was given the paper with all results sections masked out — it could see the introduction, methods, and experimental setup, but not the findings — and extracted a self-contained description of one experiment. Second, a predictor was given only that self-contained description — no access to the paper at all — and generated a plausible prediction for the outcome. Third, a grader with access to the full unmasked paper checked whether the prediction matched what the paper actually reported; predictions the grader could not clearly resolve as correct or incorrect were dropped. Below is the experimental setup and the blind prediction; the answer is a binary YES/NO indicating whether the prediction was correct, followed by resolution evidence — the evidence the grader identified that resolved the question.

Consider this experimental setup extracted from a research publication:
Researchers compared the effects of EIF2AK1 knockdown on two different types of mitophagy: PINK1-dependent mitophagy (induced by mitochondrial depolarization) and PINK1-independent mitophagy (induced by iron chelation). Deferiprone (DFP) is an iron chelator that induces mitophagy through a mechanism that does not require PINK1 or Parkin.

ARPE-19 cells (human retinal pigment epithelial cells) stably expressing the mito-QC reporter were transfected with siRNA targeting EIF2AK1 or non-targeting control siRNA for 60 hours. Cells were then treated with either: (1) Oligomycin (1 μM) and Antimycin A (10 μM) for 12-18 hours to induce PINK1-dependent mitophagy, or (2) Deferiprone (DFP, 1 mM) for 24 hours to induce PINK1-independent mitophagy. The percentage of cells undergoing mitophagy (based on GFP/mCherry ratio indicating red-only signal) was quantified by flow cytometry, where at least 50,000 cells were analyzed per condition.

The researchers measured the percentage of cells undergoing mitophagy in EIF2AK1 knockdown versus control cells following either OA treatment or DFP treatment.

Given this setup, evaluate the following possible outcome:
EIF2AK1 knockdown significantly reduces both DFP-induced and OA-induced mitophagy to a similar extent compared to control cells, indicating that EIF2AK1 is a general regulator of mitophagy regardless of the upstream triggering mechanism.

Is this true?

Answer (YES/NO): NO